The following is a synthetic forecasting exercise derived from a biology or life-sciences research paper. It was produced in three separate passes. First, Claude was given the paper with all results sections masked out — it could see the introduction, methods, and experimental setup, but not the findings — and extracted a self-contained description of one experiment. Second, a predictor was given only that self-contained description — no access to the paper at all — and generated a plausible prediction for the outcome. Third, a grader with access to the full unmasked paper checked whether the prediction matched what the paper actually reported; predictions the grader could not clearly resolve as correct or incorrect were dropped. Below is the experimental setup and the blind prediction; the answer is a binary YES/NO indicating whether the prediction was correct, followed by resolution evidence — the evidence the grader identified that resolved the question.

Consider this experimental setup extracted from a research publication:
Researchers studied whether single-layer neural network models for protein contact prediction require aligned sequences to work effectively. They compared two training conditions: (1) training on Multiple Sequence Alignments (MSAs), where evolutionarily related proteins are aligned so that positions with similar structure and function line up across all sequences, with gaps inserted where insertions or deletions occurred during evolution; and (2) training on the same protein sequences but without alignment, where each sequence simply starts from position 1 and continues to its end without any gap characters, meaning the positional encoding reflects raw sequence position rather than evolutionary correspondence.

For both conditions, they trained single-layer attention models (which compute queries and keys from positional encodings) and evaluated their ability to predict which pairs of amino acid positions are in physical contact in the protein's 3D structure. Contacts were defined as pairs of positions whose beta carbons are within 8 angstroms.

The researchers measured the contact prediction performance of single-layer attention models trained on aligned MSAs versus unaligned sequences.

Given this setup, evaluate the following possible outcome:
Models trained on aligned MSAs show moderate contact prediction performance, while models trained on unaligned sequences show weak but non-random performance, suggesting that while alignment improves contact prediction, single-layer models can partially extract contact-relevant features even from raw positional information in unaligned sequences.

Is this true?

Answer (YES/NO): NO